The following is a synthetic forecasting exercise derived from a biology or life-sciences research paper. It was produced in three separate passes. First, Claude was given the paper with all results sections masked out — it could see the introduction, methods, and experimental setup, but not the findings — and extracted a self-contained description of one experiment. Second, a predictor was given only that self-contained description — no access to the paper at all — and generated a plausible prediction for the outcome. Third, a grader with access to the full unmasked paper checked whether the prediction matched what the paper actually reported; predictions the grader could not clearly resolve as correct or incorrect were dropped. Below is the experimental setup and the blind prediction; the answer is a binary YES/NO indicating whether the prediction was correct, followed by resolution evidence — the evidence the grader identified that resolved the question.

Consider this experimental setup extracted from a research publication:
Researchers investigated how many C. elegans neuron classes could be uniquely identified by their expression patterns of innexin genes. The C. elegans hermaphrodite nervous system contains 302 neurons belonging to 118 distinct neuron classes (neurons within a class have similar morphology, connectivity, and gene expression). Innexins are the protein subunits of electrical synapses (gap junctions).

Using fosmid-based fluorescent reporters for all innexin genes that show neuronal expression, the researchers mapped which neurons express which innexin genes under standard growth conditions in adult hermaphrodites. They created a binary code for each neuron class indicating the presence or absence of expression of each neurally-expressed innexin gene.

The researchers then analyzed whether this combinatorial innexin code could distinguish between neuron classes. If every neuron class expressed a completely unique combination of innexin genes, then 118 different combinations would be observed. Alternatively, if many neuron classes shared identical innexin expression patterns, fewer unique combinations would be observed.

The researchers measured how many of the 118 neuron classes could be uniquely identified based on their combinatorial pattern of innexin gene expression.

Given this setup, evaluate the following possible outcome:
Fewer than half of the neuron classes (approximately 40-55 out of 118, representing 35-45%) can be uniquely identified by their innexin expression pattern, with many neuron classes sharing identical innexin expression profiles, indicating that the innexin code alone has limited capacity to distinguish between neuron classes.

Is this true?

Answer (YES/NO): NO